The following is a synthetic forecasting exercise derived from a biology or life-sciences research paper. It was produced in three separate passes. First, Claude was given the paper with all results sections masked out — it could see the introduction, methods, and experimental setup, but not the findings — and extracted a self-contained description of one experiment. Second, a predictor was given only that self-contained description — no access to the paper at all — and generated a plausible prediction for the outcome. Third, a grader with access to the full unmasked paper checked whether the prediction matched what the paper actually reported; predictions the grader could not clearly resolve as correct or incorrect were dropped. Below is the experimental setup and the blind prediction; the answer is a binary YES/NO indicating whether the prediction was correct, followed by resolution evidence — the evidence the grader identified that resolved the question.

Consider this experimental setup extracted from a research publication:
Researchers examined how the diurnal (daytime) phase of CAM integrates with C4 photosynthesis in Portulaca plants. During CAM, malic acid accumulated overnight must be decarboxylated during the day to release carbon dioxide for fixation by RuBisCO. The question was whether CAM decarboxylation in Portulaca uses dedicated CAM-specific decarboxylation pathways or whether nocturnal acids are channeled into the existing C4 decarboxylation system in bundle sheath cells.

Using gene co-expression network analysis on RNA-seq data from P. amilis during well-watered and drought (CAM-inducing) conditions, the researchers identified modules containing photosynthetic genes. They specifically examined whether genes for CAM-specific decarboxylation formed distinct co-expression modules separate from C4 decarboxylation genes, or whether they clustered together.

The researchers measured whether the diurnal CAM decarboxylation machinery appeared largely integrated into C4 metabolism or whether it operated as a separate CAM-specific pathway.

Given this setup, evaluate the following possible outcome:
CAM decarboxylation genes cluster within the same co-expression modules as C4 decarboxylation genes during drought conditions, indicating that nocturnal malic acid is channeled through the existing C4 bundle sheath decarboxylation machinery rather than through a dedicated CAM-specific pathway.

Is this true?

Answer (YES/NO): NO